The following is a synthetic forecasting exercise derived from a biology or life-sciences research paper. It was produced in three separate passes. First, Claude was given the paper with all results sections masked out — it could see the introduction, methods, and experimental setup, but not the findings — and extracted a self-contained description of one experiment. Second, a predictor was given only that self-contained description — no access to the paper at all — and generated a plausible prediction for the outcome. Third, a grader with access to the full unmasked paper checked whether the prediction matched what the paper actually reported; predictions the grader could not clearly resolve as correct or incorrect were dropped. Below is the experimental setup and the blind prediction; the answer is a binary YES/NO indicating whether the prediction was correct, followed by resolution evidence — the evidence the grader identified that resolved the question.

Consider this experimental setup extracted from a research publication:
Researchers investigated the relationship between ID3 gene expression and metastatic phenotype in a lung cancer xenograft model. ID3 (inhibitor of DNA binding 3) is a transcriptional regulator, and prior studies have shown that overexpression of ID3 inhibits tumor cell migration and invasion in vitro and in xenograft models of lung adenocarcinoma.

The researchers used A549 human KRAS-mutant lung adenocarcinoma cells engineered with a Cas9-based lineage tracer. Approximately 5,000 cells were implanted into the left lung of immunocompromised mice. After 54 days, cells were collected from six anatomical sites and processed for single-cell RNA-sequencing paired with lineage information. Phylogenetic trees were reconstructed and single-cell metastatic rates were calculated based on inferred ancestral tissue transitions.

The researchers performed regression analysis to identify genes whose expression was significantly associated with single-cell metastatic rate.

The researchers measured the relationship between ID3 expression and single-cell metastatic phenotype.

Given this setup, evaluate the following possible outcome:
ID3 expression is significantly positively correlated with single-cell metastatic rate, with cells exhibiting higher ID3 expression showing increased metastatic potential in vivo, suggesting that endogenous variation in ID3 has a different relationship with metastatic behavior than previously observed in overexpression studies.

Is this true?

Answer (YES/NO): NO